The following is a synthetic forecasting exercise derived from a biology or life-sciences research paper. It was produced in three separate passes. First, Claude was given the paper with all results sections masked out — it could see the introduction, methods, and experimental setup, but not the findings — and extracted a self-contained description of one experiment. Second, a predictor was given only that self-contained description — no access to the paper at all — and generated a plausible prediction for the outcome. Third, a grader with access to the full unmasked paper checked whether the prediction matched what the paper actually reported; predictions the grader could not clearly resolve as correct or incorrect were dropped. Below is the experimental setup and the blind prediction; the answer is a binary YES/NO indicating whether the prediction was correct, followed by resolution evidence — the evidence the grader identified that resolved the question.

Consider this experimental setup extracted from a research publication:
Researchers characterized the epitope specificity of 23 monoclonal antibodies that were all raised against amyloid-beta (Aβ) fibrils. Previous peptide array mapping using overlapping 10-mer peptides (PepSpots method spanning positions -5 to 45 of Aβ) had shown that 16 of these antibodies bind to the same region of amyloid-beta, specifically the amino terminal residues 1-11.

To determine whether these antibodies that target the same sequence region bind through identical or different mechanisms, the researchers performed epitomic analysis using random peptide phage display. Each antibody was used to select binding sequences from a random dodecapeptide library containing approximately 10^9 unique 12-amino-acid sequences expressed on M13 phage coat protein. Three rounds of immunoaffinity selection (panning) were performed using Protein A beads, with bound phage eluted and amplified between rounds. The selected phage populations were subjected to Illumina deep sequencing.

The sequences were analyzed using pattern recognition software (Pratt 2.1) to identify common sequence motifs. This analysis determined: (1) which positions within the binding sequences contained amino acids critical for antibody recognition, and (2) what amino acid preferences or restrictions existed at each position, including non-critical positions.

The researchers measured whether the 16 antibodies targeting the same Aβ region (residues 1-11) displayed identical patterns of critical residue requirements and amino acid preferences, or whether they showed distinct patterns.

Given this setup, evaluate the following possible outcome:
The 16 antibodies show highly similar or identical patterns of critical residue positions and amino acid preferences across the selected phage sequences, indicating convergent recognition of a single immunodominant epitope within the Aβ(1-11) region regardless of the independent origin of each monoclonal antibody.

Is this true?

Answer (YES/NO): NO